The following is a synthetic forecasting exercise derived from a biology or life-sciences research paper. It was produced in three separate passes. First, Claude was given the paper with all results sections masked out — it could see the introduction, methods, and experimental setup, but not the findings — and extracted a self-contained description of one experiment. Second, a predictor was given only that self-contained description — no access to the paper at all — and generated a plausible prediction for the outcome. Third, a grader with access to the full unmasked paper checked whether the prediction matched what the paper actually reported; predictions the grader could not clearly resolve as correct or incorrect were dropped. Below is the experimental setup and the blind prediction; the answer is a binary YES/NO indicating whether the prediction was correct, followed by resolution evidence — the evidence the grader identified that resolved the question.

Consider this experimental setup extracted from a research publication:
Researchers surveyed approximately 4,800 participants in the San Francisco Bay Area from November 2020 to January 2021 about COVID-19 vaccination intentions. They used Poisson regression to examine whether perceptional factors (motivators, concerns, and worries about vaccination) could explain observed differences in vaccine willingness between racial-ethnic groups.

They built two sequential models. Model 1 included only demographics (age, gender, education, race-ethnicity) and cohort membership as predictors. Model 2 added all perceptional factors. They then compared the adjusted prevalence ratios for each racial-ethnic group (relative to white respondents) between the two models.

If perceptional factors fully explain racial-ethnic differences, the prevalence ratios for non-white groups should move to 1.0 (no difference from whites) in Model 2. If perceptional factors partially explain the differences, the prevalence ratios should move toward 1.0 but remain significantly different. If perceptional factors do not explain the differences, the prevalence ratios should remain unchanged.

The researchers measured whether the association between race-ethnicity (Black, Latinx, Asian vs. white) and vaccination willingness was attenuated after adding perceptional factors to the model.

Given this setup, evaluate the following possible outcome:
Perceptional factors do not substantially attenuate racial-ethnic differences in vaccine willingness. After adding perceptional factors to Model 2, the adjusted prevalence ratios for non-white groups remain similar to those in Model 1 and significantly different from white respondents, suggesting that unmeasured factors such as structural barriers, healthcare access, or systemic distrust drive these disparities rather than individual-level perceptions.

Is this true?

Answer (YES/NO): NO